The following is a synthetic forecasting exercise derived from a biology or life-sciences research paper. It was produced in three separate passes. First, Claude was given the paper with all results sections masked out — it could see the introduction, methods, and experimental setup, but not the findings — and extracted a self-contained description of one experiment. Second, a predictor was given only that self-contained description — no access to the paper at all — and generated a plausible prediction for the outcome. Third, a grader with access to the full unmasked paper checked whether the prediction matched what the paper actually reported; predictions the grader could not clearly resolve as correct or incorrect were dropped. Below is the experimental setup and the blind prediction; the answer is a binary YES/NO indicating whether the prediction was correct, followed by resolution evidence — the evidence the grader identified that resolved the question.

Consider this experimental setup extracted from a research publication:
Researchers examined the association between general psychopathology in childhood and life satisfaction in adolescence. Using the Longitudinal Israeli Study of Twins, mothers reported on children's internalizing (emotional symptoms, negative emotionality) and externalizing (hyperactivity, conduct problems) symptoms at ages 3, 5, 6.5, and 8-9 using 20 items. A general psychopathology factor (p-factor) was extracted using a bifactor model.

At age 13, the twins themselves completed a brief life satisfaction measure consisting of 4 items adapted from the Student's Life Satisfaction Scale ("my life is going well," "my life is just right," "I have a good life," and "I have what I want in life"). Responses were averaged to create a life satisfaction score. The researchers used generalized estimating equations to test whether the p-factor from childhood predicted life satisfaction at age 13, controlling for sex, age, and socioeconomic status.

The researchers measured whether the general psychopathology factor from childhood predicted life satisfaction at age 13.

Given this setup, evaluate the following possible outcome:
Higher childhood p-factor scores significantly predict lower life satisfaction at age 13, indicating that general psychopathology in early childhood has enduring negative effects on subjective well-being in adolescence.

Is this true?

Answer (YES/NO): NO